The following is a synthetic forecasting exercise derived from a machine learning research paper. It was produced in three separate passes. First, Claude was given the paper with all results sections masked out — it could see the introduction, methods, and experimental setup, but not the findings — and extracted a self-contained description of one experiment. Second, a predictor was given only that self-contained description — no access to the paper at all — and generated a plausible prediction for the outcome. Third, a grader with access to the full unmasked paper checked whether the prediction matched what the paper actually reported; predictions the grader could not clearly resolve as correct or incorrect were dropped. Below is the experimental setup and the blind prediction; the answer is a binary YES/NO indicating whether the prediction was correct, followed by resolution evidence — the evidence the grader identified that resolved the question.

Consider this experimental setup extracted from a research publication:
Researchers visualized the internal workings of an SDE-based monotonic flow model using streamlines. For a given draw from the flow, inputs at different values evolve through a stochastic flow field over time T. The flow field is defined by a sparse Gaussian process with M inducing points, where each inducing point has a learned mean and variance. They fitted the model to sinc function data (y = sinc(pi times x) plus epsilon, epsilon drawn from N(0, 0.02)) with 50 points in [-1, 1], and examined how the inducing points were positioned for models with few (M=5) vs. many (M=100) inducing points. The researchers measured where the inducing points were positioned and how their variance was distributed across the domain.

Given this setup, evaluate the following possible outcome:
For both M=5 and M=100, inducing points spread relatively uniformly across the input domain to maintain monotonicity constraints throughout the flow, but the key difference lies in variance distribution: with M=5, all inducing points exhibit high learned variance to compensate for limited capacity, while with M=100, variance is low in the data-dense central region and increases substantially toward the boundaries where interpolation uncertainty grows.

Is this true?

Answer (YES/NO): NO